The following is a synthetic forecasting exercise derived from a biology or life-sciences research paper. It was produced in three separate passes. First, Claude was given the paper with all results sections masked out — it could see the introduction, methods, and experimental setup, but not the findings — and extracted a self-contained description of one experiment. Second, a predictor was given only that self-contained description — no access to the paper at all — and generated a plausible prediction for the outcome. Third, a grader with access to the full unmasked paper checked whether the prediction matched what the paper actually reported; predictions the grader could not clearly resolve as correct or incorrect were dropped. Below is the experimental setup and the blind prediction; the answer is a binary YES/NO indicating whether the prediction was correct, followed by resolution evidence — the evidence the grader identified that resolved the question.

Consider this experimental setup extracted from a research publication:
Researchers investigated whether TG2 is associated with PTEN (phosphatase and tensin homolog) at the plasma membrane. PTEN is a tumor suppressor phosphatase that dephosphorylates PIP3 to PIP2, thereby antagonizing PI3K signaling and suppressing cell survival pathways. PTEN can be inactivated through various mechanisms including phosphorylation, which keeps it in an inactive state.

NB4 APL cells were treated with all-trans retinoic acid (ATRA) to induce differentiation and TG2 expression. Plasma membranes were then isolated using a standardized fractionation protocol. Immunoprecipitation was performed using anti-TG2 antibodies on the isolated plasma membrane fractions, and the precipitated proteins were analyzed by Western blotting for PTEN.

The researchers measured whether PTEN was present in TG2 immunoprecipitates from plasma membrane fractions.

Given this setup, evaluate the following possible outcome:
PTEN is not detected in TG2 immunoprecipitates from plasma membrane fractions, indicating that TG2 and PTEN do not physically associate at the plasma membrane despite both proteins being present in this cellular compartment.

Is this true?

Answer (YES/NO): NO